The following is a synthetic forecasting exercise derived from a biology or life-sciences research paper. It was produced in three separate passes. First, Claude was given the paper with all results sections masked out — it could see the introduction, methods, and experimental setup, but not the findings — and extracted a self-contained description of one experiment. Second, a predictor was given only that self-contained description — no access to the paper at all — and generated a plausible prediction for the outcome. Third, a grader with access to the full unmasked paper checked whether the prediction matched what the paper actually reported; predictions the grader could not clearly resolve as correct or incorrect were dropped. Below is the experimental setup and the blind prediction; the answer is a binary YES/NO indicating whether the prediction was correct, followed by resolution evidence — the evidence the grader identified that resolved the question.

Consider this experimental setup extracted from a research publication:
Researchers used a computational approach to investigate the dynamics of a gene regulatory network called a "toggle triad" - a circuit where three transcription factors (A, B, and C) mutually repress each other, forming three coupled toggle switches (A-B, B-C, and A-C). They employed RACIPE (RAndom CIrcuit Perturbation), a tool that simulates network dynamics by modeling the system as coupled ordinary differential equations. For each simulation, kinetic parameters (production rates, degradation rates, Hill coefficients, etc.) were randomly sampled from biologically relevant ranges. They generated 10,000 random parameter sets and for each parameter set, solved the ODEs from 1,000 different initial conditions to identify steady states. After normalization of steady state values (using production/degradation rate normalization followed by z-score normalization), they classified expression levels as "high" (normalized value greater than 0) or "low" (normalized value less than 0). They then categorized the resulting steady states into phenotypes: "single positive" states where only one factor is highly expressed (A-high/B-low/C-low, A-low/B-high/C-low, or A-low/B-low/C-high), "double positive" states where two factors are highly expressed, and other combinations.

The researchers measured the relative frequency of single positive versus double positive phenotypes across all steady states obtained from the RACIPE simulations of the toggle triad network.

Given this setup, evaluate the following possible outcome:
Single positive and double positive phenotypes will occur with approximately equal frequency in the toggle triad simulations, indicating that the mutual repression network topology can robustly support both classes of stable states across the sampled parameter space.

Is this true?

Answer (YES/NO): NO